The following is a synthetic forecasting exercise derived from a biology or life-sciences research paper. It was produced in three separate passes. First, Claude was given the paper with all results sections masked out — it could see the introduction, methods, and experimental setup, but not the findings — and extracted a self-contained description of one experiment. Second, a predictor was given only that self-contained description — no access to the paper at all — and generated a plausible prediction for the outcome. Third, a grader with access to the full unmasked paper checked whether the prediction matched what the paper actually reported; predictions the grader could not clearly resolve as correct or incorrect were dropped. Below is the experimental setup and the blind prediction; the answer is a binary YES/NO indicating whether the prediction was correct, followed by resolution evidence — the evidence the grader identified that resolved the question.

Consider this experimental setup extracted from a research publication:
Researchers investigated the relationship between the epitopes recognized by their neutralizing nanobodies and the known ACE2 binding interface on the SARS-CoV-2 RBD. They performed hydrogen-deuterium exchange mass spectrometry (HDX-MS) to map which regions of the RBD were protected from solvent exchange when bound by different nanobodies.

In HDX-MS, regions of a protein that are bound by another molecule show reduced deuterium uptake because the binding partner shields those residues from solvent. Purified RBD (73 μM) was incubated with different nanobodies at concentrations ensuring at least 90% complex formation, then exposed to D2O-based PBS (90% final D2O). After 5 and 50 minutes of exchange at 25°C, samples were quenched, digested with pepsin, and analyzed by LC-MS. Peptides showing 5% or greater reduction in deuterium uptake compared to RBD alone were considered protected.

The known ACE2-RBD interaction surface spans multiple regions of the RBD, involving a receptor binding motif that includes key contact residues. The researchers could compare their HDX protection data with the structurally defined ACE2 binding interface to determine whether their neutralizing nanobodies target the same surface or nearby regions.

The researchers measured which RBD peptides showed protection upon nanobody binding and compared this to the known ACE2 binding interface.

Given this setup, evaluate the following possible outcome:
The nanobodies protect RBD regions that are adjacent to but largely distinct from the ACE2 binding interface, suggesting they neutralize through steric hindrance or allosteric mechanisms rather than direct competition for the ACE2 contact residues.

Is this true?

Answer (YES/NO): NO